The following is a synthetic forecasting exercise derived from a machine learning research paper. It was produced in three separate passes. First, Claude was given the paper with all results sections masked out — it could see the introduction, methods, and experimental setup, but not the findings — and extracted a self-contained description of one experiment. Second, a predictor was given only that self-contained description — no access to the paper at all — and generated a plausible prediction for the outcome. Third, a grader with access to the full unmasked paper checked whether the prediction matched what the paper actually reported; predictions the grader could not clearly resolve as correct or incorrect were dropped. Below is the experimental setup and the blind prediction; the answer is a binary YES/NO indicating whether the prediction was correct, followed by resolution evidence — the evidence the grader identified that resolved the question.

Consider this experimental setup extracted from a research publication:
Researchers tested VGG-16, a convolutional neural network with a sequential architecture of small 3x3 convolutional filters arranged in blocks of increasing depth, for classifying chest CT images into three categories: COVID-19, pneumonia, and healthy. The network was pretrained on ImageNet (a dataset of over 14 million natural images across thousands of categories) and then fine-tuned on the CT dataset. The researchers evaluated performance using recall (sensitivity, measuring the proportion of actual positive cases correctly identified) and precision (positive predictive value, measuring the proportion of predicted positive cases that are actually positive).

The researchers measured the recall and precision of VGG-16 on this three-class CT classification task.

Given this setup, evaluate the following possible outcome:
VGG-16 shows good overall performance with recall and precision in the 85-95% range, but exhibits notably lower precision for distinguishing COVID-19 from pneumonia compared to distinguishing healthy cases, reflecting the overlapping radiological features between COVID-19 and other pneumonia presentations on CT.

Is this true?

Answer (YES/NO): NO